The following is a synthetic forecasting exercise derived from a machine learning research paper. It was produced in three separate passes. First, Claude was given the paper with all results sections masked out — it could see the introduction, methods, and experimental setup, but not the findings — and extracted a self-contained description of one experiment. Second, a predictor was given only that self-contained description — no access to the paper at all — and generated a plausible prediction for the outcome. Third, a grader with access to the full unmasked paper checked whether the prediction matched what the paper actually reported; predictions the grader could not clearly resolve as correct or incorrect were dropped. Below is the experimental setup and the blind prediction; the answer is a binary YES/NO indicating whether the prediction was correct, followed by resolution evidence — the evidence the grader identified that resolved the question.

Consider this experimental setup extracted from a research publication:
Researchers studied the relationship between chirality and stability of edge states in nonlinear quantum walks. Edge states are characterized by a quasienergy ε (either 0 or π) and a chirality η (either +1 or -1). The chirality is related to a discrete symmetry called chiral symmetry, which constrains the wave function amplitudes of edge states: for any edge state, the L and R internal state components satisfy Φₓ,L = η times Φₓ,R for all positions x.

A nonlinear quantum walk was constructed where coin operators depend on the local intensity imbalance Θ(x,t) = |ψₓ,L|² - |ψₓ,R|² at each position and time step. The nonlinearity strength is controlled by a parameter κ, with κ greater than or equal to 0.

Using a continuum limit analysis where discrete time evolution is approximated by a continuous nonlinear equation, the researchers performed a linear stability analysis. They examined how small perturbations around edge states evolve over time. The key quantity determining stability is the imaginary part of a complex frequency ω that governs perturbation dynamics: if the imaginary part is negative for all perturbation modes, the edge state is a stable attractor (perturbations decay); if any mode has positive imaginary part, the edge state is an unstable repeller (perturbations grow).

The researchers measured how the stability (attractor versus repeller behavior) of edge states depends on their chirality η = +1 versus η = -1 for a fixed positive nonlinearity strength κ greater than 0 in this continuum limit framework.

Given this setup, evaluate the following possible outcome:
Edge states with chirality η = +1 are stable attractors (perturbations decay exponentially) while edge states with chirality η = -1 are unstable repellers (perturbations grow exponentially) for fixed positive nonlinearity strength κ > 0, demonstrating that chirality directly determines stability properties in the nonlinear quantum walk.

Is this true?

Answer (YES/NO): YES